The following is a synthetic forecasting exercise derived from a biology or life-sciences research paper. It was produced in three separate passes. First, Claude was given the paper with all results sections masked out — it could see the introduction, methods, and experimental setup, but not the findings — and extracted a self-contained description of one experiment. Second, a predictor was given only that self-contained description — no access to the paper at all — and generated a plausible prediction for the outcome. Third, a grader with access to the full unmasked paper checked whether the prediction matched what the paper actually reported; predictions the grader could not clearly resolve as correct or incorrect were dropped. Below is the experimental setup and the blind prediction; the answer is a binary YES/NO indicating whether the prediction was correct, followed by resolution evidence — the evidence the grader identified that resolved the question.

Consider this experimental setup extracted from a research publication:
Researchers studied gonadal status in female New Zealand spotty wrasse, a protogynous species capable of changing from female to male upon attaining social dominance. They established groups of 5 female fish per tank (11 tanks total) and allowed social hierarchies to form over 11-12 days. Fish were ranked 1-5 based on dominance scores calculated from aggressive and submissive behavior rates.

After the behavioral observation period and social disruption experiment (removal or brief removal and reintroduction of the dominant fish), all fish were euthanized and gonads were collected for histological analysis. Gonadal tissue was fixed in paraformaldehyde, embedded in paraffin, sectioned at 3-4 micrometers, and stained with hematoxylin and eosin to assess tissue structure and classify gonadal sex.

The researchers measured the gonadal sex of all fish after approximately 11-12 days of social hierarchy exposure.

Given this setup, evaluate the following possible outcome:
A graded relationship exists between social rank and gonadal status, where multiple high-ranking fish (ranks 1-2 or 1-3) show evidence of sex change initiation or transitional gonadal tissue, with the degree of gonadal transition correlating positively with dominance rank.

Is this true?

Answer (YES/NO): NO